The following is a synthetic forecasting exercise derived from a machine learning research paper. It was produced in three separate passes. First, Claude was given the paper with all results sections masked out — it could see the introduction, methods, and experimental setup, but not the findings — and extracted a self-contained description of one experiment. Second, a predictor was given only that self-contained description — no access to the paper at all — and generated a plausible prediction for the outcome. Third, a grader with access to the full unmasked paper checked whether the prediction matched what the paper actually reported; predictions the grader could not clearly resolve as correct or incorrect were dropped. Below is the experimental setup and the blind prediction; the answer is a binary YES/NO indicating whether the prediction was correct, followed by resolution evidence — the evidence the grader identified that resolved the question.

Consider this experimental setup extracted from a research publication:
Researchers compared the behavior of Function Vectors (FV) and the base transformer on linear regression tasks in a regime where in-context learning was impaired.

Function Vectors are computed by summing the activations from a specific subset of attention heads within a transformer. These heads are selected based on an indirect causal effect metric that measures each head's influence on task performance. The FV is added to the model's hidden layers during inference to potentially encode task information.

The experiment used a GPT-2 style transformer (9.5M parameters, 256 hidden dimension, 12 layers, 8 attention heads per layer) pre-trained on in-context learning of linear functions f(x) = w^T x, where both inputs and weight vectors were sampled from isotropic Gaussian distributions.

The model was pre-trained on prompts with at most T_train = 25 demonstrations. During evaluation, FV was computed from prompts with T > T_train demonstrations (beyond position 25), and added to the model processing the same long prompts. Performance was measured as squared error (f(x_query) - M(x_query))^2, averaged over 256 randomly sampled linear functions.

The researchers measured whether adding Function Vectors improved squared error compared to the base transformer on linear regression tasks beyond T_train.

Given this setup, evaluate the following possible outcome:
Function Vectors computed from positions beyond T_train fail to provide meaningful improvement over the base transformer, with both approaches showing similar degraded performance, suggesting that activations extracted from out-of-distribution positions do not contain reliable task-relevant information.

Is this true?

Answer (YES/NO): NO